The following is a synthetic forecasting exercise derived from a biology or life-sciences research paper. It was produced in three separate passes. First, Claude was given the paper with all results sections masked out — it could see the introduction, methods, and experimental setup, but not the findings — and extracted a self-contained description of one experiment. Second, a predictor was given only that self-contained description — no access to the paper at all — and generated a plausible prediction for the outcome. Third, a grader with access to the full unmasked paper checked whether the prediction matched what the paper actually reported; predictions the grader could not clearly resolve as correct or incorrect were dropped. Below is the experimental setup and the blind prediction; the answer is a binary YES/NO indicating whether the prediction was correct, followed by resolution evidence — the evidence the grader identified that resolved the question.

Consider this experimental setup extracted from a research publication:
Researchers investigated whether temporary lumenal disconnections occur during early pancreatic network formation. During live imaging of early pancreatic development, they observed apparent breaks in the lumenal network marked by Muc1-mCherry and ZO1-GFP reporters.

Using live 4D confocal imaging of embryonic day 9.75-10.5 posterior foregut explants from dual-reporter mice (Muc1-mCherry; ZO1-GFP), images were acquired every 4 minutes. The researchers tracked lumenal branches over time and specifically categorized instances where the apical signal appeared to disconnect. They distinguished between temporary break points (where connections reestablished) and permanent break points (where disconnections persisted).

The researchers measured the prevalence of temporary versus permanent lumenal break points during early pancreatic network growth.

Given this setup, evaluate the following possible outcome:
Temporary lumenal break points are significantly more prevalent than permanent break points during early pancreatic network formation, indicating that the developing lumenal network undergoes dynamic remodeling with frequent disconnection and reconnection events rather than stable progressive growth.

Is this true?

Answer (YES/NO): YES